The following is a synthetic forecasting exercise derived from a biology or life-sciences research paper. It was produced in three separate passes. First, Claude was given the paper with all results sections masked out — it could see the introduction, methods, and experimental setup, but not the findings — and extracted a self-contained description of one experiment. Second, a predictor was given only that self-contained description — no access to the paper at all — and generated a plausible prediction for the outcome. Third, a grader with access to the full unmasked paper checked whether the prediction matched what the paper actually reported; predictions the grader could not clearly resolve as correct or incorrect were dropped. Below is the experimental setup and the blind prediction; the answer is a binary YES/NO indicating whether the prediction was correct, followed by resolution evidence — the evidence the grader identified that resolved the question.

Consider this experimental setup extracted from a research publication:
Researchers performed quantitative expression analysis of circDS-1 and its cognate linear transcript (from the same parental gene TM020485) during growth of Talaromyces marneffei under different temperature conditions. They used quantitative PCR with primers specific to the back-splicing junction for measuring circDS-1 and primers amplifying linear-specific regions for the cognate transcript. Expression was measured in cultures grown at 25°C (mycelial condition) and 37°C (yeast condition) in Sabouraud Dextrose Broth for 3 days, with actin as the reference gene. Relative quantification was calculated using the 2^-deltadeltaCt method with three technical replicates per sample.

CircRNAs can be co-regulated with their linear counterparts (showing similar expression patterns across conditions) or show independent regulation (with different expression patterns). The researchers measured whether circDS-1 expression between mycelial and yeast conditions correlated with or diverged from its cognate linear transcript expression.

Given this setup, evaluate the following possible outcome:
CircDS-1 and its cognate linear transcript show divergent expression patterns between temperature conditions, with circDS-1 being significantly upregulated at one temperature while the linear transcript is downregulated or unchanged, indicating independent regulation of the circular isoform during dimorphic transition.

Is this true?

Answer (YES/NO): YES